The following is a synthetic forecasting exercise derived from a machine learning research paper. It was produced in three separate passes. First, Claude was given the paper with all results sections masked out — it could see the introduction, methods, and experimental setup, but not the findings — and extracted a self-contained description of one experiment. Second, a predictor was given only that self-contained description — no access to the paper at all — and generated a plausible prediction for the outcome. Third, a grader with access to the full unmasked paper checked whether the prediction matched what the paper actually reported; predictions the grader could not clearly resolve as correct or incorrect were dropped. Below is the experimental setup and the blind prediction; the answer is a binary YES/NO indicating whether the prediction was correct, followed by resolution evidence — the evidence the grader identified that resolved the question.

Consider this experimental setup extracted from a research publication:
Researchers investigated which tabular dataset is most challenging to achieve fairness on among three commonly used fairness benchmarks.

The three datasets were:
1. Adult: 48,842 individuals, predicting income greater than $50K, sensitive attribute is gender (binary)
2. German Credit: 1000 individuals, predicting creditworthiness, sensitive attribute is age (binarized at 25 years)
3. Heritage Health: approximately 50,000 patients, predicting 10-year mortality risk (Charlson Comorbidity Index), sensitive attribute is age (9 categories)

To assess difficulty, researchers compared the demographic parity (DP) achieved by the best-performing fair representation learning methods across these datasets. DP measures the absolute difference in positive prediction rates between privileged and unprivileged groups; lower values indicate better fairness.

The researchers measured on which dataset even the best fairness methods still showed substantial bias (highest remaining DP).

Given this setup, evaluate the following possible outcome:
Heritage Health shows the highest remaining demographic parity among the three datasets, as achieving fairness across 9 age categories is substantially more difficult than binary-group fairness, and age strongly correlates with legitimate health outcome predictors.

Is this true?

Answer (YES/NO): YES